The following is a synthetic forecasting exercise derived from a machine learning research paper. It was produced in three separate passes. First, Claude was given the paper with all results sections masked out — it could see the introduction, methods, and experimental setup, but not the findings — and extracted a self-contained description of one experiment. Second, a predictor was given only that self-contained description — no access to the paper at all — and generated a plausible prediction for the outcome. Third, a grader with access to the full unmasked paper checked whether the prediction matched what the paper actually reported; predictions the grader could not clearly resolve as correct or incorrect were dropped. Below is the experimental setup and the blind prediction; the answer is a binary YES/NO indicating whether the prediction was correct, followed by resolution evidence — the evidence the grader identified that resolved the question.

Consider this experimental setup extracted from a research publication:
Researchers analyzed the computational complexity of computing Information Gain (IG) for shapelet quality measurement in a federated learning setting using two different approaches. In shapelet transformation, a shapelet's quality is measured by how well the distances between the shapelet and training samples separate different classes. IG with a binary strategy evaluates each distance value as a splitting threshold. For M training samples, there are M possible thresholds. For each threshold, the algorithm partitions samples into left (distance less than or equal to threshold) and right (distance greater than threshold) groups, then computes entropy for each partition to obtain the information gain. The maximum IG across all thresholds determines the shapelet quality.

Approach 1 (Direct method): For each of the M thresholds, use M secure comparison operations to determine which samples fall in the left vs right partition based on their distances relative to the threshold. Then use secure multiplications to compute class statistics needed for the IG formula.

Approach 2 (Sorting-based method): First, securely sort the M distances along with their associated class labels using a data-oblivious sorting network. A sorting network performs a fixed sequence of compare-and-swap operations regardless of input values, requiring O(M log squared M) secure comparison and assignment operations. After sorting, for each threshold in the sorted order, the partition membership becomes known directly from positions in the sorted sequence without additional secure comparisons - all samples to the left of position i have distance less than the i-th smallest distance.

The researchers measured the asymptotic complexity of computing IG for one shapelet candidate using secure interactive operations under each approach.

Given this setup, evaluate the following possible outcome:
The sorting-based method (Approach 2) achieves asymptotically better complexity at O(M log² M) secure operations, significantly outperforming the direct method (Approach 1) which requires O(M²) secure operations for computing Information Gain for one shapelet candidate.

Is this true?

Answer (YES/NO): YES